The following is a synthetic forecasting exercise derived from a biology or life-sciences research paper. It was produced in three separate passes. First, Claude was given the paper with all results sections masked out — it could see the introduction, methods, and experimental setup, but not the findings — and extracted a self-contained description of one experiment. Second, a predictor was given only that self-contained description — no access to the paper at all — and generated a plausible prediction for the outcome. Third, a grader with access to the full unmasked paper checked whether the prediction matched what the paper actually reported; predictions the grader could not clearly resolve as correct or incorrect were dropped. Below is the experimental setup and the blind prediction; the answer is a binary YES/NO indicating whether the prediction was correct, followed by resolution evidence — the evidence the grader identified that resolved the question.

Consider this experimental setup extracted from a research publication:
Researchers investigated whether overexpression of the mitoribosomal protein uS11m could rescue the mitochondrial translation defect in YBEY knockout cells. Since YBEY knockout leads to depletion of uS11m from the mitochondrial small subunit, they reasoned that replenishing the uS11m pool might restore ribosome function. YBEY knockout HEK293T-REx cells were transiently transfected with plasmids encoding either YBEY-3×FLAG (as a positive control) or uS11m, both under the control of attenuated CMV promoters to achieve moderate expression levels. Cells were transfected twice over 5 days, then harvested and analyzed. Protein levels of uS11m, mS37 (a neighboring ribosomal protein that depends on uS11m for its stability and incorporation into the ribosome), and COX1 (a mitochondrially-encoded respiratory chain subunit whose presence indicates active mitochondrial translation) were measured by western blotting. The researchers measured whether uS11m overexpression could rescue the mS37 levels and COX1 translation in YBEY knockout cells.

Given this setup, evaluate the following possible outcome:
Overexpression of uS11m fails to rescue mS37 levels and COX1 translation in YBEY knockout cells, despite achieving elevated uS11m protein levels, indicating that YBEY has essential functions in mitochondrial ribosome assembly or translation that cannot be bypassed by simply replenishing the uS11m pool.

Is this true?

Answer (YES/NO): YES